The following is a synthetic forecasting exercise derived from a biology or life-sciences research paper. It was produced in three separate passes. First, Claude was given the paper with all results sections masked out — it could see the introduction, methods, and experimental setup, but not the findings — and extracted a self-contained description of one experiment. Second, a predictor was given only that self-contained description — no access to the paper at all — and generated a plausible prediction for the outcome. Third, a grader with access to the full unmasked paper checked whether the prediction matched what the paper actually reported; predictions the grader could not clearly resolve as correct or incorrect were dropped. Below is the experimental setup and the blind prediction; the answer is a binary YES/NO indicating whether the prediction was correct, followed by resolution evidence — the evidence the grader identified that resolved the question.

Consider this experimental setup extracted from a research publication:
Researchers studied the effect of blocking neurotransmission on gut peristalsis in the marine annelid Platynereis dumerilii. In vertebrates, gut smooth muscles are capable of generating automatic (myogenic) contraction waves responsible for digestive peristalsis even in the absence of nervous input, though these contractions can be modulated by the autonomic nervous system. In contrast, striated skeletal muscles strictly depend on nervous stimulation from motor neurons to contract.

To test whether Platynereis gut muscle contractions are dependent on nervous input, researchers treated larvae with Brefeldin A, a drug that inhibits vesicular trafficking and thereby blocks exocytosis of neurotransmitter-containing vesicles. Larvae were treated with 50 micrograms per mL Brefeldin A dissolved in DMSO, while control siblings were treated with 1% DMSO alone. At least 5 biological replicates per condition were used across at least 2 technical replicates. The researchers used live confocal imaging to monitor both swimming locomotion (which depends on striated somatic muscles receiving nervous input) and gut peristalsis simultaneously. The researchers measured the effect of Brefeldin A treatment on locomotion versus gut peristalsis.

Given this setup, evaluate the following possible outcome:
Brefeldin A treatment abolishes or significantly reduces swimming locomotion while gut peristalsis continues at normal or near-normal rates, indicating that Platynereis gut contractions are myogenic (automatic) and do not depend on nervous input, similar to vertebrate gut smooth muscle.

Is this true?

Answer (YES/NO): NO